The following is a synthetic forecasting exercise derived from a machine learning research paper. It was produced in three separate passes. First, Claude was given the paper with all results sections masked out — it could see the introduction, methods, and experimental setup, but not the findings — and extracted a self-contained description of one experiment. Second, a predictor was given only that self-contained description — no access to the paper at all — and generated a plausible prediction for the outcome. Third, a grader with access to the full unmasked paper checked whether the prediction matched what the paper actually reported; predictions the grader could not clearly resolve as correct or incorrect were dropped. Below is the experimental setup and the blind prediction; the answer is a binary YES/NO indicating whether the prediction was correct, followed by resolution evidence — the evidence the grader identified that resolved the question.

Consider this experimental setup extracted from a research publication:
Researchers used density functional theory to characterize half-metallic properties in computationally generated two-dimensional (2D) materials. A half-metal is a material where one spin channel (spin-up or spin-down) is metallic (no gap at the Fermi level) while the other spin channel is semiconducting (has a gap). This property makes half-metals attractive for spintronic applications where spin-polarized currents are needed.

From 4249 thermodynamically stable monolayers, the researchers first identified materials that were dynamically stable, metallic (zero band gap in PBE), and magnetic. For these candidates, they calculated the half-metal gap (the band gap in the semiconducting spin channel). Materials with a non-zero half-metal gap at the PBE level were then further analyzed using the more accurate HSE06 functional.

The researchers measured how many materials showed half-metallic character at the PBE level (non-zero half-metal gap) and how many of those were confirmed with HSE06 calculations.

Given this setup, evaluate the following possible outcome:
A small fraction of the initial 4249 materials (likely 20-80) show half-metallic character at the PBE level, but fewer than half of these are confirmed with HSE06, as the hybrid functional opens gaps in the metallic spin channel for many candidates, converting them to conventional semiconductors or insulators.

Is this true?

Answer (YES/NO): NO